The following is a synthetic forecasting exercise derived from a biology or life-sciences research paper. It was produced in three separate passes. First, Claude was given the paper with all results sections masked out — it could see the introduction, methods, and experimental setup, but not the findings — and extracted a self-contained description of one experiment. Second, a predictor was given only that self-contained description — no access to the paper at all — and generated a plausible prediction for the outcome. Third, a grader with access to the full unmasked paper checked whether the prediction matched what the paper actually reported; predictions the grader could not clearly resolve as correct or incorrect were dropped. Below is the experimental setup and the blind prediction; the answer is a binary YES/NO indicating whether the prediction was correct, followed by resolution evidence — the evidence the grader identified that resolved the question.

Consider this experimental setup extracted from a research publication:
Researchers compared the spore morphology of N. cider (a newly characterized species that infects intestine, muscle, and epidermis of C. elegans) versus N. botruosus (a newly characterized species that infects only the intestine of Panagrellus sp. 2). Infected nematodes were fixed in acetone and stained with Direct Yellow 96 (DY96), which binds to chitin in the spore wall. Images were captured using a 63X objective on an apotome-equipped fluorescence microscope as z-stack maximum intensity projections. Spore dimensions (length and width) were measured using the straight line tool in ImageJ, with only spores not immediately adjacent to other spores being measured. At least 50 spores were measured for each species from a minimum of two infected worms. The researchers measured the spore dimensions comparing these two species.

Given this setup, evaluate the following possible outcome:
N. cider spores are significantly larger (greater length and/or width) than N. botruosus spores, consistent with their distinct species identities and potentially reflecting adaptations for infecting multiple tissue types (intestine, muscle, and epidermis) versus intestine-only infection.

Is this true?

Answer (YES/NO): NO